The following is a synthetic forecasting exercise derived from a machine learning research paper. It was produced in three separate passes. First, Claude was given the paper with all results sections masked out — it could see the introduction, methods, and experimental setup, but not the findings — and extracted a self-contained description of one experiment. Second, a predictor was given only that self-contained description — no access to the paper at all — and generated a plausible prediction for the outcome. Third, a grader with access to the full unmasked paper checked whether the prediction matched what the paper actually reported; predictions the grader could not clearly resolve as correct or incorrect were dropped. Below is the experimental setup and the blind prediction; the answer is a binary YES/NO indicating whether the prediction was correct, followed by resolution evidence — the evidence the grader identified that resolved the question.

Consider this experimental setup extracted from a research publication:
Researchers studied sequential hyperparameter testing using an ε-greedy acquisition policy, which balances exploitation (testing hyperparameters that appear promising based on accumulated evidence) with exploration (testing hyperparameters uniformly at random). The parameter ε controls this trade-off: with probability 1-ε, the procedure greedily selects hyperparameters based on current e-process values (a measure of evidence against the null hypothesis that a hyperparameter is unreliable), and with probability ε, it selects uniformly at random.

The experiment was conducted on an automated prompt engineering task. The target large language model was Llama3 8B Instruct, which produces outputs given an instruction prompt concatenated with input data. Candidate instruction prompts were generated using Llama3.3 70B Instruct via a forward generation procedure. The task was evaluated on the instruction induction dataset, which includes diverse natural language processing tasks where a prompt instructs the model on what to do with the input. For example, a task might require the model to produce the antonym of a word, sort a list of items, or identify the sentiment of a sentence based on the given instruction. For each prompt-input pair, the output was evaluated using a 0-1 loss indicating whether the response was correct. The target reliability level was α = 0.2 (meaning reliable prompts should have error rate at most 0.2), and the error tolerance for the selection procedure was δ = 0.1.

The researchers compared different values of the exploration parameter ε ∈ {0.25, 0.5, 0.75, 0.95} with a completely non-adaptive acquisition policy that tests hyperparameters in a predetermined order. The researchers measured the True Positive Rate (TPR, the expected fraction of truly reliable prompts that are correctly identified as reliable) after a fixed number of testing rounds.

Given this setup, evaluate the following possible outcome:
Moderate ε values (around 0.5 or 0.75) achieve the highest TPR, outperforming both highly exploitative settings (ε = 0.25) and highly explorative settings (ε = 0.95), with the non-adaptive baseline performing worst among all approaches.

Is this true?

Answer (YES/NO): NO